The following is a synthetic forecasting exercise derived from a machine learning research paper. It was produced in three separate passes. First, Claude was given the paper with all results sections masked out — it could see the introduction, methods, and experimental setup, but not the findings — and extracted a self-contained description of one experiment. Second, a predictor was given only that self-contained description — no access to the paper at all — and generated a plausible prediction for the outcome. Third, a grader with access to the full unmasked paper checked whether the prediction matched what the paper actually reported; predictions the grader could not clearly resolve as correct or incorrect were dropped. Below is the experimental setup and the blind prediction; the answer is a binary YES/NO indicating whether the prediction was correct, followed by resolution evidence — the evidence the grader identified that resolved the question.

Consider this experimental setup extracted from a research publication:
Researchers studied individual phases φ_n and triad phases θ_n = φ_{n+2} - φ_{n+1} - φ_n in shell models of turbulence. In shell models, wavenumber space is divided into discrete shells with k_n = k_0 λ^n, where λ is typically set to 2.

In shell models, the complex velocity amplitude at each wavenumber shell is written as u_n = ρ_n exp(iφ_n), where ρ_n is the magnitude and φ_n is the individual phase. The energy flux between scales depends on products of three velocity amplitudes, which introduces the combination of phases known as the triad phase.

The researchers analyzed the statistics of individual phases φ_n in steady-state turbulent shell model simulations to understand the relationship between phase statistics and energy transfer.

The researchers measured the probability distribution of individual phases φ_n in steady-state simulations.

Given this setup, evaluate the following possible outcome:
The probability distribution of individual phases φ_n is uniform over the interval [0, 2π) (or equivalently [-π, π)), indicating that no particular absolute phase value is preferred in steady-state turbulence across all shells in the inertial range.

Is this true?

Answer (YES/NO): YES